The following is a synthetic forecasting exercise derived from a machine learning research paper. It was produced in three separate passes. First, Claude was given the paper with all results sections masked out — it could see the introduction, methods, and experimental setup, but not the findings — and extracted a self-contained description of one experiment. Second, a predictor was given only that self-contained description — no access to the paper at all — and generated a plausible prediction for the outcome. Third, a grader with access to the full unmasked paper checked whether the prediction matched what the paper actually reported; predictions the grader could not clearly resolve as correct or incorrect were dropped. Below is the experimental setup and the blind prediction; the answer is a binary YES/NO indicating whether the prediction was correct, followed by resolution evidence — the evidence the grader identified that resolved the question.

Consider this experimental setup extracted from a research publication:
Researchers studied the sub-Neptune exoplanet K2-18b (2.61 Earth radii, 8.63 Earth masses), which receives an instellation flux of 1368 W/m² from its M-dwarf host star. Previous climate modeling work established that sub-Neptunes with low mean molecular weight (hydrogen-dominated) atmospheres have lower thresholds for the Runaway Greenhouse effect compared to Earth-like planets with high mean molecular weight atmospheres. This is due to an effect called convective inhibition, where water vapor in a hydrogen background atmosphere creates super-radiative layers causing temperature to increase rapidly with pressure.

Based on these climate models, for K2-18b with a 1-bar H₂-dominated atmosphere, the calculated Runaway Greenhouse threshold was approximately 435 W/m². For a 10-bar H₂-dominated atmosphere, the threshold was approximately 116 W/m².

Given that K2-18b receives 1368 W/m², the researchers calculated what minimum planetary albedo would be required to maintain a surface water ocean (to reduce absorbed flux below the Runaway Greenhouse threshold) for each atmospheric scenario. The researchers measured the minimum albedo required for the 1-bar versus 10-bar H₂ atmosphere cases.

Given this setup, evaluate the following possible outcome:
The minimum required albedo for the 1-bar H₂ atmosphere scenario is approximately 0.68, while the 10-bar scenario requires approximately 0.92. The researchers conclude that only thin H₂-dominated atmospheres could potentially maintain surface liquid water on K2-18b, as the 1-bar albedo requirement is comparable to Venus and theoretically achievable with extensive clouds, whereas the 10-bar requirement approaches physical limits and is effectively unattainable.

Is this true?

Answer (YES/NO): NO